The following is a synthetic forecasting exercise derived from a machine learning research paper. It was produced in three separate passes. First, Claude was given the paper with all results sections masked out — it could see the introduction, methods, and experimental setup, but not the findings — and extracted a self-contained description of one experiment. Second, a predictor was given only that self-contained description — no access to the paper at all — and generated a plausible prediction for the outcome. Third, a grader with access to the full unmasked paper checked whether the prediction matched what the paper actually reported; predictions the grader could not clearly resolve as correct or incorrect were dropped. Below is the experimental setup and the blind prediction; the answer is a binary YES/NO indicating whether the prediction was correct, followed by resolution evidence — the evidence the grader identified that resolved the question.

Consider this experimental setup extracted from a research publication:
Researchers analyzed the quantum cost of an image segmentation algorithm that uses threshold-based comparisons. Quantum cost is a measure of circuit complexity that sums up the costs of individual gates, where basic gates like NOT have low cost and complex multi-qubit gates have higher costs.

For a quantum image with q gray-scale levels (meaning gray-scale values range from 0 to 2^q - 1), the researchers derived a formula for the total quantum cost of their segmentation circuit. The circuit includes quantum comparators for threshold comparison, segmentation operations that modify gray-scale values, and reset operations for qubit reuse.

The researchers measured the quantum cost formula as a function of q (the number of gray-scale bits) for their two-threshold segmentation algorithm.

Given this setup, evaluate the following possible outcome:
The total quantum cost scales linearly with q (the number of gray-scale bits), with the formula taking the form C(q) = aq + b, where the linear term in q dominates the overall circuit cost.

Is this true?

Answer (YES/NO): YES